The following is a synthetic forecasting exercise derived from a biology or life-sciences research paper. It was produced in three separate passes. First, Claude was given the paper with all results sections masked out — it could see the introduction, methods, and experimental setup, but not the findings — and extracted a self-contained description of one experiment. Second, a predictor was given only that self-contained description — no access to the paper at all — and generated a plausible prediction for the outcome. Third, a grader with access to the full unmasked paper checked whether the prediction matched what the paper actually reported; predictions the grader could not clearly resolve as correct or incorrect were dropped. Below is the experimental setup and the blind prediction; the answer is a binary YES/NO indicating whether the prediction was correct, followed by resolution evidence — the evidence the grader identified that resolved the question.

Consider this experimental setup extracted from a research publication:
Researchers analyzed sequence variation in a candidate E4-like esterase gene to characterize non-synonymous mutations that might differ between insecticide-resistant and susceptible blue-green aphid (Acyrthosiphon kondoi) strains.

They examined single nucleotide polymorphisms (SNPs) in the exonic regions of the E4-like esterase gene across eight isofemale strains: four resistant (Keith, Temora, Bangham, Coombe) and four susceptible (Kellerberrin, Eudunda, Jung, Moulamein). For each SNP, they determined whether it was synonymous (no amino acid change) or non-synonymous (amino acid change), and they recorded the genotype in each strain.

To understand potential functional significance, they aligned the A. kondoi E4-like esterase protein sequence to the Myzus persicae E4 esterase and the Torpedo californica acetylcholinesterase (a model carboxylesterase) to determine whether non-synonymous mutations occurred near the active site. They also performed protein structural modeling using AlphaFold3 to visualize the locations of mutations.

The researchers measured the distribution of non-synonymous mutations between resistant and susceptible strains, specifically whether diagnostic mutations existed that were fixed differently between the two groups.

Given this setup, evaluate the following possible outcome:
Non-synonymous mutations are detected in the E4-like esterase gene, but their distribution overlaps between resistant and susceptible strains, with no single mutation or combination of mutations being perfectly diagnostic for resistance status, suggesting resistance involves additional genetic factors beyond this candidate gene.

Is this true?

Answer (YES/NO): NO